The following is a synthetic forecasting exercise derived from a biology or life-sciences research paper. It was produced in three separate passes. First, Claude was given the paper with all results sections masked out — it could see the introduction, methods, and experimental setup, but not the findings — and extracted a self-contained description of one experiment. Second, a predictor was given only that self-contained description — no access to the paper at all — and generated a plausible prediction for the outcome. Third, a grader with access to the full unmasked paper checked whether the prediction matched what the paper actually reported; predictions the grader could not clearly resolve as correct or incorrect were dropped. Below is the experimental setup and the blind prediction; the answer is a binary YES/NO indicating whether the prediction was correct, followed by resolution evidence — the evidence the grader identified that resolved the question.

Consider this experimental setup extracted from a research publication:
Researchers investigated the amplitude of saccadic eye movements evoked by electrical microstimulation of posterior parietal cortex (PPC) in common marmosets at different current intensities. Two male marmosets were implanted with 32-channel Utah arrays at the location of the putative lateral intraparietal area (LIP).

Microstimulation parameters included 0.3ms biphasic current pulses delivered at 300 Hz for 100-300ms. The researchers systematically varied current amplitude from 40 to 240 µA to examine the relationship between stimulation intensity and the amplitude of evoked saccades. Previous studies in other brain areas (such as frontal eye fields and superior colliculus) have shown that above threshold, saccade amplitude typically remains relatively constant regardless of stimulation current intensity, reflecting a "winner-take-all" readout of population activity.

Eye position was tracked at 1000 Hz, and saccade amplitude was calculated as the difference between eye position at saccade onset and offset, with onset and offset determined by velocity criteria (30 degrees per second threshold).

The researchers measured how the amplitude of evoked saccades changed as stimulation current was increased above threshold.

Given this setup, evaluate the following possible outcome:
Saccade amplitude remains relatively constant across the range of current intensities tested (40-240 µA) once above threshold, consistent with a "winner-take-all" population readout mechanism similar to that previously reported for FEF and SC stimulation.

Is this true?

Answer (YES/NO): YES